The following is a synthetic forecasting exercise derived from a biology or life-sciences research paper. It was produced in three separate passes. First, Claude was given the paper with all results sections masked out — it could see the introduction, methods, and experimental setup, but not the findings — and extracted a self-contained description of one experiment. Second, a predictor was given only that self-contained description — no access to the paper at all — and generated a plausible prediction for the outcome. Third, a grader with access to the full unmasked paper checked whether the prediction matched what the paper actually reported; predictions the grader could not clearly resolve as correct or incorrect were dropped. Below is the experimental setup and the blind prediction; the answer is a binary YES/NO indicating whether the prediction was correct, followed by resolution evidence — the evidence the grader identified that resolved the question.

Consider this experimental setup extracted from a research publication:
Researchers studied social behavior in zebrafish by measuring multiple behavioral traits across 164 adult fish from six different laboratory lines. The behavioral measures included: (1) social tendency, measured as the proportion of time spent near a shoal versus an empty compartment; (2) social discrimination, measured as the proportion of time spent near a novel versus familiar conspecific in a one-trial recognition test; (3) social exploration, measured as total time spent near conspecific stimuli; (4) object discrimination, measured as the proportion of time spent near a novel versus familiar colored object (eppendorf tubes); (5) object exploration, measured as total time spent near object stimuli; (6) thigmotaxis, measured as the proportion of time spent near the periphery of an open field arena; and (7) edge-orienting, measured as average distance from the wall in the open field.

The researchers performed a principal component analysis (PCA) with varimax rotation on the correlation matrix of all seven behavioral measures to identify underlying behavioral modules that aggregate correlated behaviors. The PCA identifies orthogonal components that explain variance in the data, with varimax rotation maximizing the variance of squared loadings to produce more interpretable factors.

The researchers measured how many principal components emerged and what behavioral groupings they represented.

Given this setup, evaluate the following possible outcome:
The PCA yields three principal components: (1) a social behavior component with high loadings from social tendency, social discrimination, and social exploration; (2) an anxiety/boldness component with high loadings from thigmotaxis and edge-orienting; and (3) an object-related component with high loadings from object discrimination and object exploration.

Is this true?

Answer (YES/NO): NO